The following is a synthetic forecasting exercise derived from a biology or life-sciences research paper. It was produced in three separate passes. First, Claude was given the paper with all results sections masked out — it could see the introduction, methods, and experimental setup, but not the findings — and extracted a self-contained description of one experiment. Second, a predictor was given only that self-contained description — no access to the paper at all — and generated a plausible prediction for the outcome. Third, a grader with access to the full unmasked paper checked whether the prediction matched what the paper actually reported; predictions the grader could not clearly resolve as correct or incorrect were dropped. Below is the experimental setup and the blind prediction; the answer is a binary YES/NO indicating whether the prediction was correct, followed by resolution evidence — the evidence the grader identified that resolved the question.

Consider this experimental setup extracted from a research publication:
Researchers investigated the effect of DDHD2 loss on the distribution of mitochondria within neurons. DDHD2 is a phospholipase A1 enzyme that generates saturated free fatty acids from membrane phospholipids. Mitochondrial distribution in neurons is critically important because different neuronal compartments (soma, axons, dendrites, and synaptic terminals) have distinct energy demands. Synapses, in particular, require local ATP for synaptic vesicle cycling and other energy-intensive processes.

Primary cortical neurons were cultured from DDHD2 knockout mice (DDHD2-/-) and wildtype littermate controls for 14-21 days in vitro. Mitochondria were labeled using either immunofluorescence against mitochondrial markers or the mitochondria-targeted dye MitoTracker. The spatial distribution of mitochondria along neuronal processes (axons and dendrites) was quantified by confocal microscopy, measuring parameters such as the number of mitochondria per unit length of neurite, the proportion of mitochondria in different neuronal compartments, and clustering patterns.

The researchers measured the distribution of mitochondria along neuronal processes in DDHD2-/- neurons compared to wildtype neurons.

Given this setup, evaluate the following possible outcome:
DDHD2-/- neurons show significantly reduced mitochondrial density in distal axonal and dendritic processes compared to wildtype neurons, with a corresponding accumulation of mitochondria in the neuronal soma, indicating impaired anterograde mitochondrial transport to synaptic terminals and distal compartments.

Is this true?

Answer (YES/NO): NO